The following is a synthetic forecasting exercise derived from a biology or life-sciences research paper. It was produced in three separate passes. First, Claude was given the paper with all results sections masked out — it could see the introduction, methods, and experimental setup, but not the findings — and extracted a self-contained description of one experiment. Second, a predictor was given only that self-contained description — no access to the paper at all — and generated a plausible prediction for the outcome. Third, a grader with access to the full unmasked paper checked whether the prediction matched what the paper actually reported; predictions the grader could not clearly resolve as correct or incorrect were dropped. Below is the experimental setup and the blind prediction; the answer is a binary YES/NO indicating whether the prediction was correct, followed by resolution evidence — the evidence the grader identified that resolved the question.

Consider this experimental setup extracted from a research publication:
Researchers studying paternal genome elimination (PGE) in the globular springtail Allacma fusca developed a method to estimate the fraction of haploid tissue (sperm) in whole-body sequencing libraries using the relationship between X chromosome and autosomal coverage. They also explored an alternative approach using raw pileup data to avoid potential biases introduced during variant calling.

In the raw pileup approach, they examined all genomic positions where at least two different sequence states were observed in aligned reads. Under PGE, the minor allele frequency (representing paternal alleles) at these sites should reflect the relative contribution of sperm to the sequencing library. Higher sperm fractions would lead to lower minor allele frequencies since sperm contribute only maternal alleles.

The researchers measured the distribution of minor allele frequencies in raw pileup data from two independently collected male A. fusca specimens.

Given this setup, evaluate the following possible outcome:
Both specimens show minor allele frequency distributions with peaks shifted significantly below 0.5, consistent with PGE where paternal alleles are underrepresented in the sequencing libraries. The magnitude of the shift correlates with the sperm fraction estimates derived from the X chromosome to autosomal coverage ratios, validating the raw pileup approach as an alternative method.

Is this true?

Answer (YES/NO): YES